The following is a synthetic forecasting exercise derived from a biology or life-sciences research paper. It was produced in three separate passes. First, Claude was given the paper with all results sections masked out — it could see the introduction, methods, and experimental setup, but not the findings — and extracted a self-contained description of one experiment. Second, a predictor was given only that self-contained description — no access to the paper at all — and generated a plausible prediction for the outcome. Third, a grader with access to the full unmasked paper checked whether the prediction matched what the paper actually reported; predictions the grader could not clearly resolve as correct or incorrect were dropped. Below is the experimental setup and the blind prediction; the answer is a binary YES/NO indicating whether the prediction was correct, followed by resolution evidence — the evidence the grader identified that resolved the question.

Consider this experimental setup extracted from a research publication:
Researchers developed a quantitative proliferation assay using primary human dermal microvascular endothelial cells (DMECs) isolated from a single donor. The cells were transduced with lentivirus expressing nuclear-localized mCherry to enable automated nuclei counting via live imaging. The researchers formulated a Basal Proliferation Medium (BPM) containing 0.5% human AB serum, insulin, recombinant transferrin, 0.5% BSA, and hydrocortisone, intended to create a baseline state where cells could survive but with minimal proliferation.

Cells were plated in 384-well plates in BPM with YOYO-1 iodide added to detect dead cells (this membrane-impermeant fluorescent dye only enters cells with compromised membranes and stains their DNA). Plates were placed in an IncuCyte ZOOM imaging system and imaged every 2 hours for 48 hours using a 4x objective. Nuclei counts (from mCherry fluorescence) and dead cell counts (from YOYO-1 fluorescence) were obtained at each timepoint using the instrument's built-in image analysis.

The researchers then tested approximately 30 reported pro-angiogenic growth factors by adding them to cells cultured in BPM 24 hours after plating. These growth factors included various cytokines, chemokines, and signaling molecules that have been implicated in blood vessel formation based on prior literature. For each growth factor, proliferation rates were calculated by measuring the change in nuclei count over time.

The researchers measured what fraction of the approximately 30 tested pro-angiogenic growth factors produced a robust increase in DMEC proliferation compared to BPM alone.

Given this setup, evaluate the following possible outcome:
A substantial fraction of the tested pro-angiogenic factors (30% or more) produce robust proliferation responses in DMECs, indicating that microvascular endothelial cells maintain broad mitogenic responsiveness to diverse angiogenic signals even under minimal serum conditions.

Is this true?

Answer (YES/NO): NO